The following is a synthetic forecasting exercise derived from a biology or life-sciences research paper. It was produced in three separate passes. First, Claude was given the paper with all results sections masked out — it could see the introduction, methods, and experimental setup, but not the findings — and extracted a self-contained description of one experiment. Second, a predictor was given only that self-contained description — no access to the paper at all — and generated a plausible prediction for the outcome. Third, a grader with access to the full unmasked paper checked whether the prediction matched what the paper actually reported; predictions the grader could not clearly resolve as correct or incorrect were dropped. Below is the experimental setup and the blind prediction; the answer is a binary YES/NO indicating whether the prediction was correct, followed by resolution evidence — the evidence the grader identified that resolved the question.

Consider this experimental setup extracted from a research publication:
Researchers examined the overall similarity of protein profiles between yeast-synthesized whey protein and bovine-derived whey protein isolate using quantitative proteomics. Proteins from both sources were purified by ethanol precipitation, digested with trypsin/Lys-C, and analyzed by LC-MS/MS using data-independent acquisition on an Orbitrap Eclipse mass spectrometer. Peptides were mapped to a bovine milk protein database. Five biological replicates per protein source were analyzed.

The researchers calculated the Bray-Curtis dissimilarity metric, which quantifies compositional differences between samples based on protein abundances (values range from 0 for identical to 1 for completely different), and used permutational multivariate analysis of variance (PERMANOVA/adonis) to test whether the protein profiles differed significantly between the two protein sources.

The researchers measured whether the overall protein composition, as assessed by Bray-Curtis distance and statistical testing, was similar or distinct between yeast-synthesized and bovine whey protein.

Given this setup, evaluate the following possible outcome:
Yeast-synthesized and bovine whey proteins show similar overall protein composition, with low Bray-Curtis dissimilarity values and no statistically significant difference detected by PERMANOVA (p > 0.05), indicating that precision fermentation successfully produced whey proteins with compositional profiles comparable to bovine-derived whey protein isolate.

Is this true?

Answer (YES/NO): NO